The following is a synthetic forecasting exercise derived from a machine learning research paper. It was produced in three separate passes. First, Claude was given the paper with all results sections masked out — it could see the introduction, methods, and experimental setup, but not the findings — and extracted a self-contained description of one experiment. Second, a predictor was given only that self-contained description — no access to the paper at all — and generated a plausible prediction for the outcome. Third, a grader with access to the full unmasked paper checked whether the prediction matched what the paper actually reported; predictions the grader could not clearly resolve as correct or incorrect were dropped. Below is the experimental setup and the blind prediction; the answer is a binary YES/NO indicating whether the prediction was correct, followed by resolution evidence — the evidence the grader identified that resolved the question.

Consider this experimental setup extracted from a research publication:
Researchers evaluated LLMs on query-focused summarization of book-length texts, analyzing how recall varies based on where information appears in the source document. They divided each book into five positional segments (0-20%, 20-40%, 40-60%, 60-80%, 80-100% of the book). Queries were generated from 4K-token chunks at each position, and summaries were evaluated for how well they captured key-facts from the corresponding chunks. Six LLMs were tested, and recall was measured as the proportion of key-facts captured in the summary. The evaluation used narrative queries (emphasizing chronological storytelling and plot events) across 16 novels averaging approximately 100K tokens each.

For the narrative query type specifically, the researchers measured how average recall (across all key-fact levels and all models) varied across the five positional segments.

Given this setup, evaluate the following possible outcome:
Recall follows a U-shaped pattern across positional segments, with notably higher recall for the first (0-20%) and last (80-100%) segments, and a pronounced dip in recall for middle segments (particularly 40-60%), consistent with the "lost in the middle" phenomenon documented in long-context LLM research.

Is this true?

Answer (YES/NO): NO